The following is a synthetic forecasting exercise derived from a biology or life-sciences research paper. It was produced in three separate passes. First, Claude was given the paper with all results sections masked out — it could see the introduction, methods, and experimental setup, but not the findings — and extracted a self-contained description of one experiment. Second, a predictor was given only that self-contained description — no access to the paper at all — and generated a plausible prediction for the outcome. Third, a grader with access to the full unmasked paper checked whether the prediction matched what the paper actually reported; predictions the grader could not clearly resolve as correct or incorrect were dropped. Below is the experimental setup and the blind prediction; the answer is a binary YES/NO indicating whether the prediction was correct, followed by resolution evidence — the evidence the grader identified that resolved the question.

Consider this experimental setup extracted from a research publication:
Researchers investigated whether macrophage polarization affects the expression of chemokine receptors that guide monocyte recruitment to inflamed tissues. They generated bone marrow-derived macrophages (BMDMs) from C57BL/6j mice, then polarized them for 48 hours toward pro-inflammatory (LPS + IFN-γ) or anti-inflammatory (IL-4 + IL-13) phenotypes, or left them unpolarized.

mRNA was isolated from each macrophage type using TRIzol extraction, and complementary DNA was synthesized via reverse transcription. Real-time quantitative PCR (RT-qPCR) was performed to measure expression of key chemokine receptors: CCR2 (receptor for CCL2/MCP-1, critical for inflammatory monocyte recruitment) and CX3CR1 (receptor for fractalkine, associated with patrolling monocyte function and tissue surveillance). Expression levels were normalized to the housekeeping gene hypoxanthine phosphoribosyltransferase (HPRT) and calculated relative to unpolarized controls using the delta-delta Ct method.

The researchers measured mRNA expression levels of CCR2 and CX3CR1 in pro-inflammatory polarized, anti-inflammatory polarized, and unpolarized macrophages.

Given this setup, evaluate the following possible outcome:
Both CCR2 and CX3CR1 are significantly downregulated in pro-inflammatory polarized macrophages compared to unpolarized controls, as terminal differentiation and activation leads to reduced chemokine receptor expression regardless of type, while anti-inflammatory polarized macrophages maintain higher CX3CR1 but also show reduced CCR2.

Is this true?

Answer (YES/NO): NO